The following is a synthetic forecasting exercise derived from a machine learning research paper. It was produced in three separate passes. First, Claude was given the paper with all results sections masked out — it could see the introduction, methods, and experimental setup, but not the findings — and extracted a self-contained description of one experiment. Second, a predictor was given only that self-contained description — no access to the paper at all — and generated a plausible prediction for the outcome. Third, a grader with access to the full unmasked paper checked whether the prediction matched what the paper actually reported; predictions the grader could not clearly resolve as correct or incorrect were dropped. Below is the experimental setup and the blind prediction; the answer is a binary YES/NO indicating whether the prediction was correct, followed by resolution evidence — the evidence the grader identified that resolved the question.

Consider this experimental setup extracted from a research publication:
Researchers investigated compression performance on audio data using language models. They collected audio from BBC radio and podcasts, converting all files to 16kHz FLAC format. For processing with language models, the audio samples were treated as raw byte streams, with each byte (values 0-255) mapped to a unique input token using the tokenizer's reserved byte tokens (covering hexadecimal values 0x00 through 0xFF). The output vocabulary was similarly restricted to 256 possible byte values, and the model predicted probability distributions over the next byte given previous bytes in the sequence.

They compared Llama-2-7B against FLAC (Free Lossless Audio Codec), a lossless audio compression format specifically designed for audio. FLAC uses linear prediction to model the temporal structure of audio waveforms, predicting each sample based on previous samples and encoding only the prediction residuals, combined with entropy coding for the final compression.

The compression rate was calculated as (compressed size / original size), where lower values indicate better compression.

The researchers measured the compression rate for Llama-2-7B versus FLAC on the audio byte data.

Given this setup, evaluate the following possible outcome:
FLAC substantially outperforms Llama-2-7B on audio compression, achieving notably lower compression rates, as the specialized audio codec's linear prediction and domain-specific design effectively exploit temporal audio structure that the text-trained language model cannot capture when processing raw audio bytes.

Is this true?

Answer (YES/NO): YES